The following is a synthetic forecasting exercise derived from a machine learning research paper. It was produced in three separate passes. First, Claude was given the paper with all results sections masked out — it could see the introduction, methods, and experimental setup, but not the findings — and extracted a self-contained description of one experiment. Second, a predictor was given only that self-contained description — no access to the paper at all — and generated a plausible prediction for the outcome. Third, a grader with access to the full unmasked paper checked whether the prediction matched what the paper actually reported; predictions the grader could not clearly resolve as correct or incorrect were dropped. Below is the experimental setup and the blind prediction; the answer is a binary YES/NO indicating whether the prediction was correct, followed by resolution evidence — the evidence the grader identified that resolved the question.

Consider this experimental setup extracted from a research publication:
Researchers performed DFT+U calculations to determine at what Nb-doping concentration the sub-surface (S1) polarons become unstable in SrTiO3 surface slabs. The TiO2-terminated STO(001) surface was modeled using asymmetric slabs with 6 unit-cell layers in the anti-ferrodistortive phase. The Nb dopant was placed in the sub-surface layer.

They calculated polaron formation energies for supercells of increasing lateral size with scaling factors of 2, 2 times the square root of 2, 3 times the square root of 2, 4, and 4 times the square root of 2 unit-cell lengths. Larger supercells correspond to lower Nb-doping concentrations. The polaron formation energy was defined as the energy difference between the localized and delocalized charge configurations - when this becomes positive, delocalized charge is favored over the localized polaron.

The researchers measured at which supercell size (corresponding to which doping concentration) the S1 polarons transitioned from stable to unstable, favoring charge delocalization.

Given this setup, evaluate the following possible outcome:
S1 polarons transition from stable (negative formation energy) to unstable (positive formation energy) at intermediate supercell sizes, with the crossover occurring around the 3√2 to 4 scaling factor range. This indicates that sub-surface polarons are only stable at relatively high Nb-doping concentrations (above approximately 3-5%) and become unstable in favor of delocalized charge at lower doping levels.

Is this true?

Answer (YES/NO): NO